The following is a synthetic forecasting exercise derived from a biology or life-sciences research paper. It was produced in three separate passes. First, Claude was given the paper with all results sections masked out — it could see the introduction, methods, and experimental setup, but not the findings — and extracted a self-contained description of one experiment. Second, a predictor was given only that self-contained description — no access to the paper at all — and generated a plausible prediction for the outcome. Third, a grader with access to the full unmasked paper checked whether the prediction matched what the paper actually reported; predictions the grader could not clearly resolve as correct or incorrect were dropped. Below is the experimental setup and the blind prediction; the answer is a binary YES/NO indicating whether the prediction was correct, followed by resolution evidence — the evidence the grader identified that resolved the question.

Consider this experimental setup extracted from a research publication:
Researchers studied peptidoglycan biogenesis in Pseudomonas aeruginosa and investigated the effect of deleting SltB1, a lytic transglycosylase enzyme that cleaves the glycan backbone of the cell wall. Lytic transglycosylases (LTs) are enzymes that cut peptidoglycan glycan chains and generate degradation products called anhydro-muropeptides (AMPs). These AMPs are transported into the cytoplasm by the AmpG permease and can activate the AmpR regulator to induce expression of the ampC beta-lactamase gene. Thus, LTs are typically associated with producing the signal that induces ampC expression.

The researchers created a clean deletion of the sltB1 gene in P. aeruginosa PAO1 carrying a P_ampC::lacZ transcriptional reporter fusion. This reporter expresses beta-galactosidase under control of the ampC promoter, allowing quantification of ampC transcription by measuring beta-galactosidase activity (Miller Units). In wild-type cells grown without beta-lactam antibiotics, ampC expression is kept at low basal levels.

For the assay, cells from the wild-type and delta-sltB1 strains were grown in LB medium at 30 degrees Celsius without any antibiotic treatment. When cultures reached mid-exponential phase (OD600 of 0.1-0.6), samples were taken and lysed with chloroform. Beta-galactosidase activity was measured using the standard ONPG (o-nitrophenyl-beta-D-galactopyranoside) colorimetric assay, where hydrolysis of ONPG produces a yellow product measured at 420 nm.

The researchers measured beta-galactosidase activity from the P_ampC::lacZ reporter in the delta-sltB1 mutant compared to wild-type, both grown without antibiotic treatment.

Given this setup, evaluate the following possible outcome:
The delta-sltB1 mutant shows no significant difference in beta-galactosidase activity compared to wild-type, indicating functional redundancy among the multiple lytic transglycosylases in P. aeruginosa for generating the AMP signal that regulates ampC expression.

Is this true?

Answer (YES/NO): NO